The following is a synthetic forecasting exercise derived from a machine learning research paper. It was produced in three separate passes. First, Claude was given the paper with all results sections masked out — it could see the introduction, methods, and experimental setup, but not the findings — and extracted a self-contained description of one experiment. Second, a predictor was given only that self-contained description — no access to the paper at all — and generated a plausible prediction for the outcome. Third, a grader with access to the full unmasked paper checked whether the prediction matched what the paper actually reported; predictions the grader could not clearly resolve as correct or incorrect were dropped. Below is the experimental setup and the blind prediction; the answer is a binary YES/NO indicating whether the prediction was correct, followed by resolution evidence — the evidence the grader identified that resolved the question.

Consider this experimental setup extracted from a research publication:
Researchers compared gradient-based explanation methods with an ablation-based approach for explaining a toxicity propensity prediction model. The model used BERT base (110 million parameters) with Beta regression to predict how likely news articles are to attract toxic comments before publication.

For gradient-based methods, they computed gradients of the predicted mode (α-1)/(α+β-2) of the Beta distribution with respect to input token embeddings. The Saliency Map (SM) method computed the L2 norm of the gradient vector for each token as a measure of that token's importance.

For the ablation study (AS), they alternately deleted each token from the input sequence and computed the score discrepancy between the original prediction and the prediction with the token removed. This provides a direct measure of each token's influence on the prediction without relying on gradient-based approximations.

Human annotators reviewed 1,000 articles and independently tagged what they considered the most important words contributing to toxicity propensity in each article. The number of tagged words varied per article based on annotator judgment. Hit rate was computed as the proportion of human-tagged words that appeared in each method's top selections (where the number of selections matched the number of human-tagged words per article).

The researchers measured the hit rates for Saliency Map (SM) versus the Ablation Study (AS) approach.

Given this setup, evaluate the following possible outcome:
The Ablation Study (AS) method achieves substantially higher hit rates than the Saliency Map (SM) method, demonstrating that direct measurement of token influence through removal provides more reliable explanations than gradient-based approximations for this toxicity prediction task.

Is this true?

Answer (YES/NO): NO